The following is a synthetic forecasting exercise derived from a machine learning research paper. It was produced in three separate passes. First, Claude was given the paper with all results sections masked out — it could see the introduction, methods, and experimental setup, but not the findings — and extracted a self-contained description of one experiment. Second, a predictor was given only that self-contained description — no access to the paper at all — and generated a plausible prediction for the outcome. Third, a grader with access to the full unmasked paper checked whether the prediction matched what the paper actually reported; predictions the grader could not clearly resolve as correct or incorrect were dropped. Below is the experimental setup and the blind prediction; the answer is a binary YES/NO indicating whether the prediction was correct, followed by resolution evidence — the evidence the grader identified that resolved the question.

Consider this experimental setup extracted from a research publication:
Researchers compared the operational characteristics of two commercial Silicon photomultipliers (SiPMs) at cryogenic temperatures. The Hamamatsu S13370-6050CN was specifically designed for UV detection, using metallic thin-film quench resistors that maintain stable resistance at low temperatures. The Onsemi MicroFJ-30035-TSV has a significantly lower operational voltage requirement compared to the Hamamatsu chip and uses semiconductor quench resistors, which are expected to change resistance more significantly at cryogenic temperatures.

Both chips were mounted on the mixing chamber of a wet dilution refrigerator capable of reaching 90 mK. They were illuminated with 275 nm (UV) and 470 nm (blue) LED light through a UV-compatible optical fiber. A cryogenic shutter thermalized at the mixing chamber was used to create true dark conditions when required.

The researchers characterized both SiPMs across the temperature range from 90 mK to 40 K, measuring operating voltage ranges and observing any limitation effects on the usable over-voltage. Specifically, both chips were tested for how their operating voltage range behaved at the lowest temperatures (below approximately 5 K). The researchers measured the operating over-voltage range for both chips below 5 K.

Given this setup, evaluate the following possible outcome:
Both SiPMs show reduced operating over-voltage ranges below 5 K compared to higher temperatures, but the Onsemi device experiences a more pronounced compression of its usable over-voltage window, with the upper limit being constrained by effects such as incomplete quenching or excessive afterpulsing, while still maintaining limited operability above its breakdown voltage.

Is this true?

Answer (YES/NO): NO